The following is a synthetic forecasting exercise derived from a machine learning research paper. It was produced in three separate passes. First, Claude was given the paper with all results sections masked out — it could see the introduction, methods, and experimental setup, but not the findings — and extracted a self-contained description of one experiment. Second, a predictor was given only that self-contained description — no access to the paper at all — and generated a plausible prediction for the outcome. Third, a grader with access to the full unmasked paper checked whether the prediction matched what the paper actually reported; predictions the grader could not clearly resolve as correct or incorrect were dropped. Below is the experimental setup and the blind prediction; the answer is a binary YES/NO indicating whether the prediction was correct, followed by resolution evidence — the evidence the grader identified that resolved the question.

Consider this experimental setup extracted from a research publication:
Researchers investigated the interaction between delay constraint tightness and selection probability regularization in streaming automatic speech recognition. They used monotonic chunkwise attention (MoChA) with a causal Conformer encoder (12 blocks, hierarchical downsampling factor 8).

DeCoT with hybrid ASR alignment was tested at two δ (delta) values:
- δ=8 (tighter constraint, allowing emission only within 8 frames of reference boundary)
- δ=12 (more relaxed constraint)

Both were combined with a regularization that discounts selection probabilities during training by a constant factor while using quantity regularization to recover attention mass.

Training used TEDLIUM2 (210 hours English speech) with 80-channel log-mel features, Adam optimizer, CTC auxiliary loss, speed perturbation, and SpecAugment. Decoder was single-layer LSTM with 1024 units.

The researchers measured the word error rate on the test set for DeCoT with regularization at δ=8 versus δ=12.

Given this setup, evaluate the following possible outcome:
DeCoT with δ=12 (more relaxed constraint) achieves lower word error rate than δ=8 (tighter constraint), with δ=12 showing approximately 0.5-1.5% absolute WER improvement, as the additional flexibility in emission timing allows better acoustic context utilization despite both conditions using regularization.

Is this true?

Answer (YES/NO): YES